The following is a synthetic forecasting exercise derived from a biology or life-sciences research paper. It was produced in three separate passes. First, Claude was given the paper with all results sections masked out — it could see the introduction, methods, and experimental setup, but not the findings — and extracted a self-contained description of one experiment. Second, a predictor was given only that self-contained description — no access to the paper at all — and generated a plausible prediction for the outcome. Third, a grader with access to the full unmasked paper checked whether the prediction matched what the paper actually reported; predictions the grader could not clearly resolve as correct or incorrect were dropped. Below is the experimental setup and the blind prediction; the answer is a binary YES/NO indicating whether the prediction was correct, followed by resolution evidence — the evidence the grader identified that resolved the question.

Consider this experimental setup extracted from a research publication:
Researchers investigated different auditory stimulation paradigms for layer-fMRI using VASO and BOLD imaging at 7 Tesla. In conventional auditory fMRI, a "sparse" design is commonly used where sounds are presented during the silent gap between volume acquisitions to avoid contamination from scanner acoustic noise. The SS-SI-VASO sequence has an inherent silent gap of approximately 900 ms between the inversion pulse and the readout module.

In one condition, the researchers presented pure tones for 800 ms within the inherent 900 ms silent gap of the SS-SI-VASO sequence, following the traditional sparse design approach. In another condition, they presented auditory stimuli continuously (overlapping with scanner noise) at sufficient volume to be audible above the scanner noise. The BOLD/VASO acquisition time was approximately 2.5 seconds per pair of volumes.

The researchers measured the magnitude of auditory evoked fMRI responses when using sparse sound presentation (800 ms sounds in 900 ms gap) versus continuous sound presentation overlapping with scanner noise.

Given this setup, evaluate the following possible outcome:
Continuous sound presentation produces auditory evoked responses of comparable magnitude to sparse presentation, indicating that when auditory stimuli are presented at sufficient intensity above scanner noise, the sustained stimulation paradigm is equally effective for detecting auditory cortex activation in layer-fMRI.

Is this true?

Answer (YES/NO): NO